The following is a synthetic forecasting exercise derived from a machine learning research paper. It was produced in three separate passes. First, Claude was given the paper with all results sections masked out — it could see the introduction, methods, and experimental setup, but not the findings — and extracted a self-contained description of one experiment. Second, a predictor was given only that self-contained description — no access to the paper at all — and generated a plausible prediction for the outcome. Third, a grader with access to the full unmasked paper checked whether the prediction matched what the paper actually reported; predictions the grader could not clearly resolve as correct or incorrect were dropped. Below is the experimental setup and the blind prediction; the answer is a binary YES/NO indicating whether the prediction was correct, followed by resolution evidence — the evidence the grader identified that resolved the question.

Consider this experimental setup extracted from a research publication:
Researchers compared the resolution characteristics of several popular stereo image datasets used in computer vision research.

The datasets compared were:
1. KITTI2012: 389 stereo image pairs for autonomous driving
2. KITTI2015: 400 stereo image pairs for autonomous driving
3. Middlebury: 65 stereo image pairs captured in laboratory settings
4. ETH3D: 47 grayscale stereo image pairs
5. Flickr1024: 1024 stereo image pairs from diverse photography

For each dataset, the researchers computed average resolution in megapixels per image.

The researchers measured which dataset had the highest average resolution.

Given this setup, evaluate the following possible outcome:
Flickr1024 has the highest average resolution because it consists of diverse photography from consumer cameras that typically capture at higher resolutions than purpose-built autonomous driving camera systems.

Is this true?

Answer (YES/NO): NO